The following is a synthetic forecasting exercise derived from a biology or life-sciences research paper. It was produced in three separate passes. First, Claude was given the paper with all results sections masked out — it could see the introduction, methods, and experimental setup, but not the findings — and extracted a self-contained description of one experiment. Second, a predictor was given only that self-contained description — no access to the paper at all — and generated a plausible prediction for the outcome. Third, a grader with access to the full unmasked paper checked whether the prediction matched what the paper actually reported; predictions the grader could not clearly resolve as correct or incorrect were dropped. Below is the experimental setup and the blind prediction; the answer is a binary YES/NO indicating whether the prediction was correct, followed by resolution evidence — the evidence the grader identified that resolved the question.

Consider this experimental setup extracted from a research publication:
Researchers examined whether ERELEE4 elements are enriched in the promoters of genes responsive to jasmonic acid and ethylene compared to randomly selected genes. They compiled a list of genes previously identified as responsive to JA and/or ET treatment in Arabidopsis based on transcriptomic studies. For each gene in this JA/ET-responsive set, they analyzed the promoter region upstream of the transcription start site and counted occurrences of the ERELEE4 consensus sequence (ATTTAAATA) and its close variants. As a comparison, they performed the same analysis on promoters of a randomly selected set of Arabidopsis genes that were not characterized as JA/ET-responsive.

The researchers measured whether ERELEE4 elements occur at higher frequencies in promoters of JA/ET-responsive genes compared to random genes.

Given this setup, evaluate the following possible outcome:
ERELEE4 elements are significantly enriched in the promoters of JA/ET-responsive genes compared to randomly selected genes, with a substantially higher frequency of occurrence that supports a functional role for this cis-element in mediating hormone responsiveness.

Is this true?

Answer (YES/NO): YES